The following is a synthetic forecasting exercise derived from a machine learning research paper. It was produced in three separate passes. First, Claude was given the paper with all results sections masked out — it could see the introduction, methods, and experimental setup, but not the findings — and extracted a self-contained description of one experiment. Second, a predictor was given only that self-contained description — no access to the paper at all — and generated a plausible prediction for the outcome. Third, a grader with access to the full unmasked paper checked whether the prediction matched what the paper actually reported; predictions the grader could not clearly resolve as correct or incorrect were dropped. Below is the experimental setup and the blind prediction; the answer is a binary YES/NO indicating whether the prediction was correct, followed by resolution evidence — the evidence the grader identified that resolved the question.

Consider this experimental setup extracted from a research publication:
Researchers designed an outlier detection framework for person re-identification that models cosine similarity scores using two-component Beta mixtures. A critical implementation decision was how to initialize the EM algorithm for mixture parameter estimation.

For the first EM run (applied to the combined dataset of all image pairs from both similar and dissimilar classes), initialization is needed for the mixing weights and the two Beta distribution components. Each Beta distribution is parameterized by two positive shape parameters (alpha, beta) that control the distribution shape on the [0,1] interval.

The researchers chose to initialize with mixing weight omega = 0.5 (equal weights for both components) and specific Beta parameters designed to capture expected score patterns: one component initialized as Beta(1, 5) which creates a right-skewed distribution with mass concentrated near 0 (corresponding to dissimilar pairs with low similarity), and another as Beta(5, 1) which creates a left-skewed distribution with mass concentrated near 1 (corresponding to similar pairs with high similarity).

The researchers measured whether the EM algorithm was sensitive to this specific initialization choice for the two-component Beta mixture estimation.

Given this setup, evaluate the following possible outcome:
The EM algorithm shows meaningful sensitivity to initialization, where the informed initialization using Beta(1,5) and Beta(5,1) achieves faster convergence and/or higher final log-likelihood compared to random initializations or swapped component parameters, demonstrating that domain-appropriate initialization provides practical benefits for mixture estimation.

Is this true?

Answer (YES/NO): NO